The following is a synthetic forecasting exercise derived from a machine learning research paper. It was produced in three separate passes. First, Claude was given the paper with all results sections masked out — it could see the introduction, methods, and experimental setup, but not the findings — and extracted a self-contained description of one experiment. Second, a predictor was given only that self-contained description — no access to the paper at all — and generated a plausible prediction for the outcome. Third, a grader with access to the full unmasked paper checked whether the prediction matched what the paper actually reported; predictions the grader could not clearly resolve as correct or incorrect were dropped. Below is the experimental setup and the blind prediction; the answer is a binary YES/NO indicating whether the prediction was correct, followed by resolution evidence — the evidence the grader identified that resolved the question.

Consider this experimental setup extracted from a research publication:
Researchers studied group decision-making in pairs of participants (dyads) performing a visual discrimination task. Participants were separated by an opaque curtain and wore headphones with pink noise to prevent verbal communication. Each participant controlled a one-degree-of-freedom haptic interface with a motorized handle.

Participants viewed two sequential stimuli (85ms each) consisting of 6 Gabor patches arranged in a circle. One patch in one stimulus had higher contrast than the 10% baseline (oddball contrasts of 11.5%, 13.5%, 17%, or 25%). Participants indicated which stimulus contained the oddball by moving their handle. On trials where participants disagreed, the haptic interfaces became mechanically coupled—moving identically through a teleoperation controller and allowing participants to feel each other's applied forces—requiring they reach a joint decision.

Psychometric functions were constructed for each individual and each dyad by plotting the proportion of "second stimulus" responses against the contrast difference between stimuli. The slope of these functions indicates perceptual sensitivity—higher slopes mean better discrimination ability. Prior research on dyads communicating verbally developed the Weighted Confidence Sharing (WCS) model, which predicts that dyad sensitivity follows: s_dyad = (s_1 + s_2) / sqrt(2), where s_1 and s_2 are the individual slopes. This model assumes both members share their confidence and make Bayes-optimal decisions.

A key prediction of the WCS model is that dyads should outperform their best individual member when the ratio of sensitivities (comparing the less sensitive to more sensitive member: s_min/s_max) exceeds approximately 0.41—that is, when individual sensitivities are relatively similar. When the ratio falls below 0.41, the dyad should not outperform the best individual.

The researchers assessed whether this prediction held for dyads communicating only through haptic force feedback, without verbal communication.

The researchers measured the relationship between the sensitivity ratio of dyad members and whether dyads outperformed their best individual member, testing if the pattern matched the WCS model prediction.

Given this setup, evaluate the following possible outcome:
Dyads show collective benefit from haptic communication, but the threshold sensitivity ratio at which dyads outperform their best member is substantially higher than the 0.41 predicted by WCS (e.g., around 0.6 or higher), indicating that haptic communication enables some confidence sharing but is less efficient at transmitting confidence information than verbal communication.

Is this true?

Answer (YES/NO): NO